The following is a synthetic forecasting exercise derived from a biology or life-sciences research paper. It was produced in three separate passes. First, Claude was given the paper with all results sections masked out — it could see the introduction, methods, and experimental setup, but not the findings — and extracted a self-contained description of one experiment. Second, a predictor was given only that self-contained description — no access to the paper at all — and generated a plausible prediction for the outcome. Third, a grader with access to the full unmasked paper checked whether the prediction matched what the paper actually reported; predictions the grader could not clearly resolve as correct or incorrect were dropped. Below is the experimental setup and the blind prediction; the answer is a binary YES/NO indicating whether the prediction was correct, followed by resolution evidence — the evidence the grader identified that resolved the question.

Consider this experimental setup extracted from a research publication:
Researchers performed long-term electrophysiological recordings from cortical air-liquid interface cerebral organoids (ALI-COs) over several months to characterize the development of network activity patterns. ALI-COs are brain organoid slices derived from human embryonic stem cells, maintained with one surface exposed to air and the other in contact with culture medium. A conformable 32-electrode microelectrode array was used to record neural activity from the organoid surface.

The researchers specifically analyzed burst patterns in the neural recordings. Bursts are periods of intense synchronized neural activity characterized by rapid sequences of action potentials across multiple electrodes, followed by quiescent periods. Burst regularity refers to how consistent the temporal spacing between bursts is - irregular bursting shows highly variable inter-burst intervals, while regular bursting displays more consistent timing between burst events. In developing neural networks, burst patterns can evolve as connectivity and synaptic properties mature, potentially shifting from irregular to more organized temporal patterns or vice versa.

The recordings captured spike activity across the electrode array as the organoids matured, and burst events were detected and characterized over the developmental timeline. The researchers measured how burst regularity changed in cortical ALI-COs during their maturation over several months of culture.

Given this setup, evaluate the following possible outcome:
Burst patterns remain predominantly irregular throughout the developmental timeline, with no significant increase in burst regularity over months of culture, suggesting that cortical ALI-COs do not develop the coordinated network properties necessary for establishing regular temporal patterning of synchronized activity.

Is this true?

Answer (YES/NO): NO